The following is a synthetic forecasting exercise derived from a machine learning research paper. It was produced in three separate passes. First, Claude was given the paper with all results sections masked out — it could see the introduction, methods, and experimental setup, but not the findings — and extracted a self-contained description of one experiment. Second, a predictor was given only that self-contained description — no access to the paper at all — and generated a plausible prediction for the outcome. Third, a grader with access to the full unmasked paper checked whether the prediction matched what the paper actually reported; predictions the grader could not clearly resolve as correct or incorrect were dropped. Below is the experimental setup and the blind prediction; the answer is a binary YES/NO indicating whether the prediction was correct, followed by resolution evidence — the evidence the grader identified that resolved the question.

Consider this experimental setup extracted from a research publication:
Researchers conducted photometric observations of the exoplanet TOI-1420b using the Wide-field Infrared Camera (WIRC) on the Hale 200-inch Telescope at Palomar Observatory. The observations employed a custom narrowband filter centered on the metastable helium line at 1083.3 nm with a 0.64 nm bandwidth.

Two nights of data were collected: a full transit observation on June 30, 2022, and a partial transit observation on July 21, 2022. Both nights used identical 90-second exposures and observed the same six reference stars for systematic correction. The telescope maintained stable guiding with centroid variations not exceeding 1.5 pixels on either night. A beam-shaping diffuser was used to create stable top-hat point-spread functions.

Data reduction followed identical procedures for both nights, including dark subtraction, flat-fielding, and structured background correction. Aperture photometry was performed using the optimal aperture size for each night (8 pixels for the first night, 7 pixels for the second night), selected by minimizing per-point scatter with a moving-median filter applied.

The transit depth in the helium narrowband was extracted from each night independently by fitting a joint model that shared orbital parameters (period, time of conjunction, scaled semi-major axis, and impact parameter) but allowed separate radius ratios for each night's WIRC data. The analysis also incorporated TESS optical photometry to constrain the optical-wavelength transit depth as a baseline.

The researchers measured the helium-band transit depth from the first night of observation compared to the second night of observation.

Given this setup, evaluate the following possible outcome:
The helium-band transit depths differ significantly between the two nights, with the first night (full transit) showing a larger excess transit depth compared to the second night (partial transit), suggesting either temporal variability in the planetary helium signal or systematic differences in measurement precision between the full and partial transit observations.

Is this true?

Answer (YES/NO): NO